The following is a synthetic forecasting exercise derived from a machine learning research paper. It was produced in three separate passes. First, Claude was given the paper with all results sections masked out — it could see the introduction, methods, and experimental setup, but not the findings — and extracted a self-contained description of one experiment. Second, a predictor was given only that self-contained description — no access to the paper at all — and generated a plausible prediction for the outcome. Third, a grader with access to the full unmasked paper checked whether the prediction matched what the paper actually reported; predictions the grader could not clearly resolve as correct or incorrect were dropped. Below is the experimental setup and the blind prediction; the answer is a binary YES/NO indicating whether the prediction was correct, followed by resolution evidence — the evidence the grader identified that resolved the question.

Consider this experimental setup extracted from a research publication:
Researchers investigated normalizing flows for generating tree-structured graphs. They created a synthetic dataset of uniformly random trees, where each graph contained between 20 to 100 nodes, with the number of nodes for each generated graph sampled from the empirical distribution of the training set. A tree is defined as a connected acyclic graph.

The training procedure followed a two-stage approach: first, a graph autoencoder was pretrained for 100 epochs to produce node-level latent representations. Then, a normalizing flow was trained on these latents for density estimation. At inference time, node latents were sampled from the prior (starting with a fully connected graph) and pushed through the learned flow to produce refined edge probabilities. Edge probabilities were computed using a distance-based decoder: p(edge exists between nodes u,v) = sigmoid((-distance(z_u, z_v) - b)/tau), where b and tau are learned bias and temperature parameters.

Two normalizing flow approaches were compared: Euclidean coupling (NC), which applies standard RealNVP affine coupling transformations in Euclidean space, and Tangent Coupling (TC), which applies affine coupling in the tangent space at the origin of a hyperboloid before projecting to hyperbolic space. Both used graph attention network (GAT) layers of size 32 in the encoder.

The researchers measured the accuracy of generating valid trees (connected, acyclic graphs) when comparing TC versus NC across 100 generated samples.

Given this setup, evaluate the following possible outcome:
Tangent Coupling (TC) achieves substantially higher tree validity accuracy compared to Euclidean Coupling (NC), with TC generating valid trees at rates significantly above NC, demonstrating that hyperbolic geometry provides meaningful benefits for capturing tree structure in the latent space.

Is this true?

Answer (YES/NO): NO